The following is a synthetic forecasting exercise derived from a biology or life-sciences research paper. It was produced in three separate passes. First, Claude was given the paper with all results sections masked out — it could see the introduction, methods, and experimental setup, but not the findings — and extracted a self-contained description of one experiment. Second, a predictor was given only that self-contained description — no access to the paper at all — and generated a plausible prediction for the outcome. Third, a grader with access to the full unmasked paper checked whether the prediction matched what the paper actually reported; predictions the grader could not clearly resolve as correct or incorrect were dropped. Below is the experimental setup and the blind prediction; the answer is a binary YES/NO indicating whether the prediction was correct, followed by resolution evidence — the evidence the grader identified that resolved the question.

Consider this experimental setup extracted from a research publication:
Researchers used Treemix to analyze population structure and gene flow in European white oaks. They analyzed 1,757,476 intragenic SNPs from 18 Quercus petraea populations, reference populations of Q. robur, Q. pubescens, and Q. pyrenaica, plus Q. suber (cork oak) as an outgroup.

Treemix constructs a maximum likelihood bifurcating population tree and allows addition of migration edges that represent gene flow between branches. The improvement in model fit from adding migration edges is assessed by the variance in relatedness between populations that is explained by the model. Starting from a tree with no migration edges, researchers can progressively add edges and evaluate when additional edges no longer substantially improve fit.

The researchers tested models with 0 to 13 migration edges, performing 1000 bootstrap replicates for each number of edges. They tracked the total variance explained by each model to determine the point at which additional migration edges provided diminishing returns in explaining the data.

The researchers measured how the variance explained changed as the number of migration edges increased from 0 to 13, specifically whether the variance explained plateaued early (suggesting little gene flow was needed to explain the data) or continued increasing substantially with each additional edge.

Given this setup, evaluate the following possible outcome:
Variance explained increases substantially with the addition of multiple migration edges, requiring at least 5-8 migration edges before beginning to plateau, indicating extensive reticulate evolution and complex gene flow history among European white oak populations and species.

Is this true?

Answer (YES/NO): NO